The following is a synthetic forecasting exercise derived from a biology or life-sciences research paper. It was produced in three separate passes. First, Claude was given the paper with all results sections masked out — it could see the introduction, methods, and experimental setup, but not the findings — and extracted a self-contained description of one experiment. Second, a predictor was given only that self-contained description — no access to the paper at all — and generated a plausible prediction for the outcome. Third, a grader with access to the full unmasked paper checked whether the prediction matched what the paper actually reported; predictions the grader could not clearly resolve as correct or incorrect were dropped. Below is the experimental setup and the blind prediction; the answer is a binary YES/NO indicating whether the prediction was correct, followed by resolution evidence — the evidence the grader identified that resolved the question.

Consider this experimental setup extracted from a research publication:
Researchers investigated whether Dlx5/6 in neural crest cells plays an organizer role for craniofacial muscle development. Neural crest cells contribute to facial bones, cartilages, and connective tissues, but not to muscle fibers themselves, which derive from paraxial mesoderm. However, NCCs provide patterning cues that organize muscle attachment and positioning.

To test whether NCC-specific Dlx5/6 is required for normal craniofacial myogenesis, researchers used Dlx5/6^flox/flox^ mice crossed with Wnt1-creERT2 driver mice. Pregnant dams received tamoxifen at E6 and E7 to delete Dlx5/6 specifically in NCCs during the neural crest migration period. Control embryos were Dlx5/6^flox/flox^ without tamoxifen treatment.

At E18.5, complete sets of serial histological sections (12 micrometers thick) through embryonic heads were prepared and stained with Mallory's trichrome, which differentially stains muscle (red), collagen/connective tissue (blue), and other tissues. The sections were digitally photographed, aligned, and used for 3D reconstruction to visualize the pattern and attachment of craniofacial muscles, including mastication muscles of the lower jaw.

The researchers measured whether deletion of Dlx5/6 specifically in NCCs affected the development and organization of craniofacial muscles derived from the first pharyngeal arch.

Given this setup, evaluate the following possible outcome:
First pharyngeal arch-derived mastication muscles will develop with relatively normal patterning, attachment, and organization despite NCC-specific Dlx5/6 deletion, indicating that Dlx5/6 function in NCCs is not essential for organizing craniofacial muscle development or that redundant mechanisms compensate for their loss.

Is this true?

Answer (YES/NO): NO